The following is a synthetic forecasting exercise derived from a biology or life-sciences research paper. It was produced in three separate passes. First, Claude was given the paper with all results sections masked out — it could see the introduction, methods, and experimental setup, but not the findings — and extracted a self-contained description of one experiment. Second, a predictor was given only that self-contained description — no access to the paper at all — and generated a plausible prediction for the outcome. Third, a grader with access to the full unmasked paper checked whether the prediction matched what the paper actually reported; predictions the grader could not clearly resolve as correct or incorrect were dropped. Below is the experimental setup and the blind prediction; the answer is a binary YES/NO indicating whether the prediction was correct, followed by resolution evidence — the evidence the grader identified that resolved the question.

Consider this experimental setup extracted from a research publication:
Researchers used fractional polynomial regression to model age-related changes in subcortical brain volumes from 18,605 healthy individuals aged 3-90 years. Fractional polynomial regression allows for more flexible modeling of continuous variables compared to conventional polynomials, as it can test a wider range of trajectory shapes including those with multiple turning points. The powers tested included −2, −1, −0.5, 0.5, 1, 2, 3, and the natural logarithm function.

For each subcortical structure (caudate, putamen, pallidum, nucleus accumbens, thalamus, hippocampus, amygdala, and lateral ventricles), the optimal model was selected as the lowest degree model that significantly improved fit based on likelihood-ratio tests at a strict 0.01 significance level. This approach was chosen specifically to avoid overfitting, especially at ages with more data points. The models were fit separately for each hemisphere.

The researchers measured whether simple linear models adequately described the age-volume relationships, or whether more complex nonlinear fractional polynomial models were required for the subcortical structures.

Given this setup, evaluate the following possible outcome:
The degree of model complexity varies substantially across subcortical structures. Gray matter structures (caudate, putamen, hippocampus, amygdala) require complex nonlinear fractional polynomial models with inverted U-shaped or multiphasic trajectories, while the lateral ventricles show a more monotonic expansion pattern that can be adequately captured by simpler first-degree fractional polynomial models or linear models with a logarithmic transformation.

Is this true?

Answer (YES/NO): NO